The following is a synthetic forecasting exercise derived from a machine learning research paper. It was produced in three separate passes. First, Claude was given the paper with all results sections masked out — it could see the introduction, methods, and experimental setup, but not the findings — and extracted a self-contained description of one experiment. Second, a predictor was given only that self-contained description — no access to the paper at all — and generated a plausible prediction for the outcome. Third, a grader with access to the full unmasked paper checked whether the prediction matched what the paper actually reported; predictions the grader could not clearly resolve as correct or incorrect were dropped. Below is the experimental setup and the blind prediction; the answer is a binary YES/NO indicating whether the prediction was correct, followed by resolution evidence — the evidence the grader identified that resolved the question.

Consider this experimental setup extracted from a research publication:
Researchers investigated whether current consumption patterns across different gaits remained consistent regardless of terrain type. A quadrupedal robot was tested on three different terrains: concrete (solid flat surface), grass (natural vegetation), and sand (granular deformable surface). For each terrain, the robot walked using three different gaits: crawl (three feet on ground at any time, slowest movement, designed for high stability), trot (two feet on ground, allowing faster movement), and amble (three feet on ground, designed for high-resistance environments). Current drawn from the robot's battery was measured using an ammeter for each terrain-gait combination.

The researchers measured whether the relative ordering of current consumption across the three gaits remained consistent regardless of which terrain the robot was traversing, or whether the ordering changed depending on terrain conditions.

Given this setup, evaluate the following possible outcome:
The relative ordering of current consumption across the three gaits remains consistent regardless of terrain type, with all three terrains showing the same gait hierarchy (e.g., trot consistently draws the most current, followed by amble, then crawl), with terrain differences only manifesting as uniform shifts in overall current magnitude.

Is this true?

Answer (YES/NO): NO